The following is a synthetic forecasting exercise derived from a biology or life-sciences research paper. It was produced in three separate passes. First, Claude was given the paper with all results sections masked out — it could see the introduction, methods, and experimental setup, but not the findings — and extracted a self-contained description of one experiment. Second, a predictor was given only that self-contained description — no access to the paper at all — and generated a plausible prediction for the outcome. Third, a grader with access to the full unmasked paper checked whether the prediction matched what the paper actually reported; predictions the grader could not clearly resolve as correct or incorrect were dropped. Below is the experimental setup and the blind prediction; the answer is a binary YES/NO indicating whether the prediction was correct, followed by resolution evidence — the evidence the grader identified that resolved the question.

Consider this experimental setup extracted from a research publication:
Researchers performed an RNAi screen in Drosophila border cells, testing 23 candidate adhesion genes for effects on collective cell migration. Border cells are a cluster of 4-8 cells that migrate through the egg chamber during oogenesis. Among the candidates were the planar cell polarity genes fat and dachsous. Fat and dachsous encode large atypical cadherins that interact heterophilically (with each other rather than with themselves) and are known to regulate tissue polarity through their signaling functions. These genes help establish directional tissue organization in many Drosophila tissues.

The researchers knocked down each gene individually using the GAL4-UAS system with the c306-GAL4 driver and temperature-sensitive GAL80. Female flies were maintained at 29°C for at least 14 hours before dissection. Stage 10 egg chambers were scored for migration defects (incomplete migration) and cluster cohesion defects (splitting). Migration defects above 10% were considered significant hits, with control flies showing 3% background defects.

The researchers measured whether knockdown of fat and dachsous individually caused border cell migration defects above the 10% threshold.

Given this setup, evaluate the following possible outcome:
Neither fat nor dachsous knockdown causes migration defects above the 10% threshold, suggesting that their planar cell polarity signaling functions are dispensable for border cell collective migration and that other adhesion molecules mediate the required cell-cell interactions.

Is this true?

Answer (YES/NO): NO